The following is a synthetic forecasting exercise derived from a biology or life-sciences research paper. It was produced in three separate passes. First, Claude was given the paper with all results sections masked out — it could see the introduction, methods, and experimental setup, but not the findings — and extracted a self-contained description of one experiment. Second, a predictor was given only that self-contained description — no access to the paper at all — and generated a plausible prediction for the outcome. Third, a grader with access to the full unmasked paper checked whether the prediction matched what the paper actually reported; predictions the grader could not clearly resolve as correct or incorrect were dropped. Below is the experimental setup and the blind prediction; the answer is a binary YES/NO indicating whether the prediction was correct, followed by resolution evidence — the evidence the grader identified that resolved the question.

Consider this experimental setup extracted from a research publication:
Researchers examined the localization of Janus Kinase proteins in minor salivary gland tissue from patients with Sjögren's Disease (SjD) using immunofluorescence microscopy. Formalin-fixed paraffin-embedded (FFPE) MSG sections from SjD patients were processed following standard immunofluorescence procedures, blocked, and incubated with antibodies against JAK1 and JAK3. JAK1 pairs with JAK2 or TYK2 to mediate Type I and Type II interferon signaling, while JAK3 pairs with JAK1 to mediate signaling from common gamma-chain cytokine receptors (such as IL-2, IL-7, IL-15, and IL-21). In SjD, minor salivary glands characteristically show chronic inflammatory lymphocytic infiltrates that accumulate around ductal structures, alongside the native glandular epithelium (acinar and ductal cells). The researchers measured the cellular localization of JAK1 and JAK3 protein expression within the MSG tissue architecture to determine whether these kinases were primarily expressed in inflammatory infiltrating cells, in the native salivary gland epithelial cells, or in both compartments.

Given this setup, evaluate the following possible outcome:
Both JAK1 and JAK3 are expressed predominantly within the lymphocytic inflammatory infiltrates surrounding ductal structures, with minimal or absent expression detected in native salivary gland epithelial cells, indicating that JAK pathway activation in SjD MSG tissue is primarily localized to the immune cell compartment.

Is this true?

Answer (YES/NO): NO